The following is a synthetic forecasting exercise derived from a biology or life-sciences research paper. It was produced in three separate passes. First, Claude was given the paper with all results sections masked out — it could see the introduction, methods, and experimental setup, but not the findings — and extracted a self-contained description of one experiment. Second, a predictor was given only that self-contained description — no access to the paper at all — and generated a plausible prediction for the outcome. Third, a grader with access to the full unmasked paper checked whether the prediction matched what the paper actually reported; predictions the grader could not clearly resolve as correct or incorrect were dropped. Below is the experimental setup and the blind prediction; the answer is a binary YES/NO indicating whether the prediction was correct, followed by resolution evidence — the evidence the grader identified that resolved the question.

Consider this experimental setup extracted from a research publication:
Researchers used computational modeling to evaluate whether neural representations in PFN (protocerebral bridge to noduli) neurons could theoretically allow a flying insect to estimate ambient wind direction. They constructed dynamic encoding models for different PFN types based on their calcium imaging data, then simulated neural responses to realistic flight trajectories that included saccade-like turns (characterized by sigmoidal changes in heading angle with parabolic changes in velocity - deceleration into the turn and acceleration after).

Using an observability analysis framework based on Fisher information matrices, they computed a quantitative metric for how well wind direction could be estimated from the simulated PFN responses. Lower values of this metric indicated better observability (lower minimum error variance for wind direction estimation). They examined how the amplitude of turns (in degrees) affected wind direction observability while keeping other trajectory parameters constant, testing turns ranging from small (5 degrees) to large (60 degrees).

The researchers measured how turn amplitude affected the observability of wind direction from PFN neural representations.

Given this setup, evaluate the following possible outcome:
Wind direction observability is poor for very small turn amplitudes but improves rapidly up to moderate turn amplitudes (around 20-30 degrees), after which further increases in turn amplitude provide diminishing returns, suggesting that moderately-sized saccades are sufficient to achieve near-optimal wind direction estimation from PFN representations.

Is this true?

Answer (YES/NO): NO